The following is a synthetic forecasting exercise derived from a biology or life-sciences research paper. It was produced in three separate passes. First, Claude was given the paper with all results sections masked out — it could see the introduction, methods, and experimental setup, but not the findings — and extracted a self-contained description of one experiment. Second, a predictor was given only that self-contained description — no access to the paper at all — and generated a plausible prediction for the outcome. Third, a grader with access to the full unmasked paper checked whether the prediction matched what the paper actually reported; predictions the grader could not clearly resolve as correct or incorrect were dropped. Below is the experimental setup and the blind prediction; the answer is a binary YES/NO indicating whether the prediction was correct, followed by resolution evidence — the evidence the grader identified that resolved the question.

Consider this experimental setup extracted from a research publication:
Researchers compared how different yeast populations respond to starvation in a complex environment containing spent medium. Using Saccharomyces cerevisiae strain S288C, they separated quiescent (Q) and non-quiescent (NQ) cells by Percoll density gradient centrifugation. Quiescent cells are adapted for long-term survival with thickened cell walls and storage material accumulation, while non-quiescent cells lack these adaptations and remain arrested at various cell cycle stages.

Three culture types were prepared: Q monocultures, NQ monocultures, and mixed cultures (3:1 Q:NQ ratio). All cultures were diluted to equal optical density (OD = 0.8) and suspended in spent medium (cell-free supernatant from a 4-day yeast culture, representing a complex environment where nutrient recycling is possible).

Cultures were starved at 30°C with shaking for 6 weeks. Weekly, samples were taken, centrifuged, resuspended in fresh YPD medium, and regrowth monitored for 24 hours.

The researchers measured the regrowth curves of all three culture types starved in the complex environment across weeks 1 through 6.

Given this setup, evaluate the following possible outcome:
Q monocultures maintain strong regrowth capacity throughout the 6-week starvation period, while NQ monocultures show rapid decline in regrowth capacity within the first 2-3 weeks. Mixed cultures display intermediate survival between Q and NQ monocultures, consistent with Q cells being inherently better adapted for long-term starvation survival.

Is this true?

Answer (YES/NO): NO